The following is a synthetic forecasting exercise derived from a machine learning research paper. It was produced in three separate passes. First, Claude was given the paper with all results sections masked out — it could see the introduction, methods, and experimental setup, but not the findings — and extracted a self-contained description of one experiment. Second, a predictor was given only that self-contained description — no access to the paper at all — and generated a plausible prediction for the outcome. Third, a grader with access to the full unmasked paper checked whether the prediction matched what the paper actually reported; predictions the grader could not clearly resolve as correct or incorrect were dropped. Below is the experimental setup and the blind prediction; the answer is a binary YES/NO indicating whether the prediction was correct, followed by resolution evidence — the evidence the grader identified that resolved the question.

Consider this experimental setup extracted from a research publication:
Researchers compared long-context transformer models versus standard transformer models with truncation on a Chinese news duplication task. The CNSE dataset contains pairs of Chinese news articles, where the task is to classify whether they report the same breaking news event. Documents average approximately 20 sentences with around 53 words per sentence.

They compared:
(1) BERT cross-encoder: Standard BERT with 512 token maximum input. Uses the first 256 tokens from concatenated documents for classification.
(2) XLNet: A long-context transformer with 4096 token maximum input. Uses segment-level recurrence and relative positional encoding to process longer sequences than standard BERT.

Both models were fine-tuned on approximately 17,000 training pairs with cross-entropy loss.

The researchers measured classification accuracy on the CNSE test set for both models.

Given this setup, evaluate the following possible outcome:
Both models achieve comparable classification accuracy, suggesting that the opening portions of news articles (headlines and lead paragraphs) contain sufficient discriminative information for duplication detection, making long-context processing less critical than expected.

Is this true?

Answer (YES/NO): YES